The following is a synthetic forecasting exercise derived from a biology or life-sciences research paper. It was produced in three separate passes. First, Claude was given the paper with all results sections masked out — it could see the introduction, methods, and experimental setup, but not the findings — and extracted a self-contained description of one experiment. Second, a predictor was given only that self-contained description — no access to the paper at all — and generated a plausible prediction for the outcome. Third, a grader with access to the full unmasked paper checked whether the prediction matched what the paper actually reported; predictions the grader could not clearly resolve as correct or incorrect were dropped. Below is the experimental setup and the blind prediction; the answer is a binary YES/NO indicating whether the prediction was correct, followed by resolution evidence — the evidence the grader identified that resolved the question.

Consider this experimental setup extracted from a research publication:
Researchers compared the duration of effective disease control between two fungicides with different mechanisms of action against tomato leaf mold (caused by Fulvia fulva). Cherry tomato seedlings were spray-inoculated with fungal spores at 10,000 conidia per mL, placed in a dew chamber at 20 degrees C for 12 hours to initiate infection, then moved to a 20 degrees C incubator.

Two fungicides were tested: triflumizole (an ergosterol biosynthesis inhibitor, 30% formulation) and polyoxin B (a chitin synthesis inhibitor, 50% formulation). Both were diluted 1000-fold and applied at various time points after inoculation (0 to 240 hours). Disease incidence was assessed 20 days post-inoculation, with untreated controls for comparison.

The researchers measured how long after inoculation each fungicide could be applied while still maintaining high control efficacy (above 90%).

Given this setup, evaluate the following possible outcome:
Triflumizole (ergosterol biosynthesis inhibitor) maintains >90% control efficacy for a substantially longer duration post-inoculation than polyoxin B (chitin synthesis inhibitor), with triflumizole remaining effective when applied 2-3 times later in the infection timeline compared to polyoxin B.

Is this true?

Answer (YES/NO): NO